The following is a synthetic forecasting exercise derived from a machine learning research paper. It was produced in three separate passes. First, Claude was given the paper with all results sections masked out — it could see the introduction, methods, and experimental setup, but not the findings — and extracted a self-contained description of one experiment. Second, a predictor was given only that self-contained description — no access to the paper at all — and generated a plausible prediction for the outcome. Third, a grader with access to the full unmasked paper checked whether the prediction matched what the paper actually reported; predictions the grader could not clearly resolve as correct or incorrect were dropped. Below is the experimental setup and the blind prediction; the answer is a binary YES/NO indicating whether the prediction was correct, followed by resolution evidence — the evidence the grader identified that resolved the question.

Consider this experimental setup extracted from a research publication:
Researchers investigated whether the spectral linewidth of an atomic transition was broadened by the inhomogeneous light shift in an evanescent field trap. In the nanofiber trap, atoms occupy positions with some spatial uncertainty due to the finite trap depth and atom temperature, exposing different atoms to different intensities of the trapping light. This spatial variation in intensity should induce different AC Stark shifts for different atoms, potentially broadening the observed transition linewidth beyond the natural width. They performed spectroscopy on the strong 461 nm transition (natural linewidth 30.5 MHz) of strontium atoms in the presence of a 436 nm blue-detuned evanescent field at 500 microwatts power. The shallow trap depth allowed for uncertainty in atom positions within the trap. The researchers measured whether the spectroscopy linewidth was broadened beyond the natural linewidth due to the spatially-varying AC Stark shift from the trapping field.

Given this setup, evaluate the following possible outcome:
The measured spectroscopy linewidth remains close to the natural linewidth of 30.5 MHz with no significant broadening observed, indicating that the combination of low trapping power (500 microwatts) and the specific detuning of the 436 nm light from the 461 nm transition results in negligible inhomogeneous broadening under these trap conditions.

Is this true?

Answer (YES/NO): YES